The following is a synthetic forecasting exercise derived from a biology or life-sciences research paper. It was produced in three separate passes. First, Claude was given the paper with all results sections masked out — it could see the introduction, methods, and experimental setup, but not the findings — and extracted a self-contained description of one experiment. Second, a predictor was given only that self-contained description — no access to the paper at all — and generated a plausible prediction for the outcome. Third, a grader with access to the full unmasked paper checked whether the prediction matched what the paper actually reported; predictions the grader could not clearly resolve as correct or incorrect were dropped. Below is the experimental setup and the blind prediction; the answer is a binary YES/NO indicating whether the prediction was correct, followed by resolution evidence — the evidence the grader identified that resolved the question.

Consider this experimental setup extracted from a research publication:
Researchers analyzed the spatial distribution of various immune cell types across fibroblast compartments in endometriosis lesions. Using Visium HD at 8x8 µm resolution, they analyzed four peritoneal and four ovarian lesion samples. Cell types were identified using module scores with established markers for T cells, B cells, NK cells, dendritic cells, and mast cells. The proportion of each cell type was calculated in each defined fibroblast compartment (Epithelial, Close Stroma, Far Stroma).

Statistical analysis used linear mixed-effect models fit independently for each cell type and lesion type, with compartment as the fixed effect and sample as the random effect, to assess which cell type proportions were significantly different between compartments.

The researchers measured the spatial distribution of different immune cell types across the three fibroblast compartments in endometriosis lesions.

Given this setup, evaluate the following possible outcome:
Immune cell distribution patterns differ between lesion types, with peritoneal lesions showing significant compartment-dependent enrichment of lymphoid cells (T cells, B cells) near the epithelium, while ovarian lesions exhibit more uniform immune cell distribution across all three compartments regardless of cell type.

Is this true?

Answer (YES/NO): NO